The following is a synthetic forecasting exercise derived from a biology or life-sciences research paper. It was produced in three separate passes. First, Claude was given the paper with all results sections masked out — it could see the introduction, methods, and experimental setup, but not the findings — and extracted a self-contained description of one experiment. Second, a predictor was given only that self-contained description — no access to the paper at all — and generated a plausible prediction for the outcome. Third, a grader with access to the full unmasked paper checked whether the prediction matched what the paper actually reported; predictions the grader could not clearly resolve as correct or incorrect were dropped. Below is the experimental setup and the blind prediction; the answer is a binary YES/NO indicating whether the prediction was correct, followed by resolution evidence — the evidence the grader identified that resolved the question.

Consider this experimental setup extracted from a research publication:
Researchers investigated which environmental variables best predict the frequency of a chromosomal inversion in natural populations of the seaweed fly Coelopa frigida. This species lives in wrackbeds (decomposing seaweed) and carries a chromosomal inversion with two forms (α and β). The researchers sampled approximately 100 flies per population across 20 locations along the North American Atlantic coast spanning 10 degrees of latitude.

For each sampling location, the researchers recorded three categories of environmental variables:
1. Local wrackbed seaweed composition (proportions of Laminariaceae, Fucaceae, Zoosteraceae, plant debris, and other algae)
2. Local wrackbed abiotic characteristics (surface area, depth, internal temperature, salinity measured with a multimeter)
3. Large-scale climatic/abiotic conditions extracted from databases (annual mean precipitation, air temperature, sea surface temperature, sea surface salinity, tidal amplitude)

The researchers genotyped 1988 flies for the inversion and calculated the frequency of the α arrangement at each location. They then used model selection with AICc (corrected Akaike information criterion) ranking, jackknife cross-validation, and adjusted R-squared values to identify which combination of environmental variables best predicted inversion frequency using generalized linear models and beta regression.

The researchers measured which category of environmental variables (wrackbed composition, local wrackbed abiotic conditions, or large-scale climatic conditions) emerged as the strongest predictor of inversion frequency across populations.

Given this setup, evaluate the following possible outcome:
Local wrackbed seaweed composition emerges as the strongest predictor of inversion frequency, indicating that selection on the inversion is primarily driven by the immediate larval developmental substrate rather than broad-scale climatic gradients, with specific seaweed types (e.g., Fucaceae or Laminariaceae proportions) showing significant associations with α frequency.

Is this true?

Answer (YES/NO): YES